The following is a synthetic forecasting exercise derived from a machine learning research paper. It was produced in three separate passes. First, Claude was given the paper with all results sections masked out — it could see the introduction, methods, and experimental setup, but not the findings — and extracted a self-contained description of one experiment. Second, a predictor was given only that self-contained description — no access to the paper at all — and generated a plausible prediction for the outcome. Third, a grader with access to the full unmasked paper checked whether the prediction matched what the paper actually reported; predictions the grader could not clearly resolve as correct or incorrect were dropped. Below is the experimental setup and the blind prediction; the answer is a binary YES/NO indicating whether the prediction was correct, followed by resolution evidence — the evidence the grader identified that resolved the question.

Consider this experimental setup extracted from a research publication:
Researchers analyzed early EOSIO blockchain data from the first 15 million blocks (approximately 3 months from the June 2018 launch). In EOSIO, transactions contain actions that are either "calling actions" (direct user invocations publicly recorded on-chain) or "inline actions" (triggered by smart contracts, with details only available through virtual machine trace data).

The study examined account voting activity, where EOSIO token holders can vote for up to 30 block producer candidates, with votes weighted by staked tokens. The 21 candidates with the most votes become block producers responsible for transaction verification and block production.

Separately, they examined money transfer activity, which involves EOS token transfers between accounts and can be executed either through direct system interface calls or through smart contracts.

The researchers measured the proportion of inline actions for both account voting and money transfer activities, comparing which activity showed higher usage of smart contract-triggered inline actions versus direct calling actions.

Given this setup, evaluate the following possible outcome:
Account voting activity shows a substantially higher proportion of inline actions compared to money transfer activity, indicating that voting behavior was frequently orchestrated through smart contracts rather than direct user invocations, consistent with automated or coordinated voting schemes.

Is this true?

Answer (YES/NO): NO